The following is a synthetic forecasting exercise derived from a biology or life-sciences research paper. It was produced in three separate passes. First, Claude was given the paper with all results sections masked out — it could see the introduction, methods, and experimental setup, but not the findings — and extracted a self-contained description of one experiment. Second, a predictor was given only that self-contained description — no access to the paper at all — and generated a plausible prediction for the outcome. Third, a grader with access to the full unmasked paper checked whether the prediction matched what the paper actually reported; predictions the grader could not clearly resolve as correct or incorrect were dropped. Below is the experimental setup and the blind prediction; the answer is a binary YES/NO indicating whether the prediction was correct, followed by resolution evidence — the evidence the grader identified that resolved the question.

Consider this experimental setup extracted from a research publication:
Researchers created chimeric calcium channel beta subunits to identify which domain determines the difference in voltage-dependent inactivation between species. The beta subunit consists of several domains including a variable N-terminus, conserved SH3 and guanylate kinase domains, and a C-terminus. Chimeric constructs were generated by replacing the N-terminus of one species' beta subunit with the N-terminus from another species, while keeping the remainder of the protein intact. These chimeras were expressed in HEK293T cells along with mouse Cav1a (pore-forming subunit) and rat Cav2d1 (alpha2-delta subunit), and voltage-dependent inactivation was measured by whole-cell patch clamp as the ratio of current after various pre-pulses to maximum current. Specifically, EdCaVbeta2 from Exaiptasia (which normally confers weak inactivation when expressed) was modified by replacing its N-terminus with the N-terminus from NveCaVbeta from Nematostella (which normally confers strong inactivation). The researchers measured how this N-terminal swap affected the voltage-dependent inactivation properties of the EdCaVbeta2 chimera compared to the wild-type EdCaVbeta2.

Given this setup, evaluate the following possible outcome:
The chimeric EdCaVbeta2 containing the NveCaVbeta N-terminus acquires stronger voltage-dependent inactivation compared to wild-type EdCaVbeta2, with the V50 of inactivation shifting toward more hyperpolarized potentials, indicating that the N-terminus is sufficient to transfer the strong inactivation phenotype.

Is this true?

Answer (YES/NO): YES